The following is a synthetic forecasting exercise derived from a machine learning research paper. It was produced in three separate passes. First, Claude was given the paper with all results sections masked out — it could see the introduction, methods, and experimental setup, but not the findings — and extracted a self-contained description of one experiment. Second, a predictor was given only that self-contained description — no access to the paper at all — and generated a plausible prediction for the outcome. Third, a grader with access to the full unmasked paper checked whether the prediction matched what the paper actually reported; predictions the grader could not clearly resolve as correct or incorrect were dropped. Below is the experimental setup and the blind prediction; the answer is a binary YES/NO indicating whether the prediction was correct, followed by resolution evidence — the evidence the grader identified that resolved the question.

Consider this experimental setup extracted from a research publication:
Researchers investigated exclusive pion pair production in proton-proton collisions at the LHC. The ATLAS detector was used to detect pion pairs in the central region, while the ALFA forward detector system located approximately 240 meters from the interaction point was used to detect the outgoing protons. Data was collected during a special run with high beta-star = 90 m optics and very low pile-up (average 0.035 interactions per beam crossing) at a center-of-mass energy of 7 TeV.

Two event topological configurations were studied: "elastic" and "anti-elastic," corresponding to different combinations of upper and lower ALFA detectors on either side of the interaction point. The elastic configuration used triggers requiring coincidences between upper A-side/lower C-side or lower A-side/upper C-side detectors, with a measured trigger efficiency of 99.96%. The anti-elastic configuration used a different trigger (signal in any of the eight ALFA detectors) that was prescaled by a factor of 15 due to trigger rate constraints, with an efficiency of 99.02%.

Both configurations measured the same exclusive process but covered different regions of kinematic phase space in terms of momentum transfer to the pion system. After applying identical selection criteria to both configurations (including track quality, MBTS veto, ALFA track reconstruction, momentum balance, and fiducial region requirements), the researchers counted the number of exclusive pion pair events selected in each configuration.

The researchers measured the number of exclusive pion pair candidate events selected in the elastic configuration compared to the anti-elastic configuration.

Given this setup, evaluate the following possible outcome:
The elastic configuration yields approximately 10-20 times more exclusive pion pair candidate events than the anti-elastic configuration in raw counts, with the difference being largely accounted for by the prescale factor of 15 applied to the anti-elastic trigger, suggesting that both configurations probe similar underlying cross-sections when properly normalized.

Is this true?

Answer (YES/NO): NO